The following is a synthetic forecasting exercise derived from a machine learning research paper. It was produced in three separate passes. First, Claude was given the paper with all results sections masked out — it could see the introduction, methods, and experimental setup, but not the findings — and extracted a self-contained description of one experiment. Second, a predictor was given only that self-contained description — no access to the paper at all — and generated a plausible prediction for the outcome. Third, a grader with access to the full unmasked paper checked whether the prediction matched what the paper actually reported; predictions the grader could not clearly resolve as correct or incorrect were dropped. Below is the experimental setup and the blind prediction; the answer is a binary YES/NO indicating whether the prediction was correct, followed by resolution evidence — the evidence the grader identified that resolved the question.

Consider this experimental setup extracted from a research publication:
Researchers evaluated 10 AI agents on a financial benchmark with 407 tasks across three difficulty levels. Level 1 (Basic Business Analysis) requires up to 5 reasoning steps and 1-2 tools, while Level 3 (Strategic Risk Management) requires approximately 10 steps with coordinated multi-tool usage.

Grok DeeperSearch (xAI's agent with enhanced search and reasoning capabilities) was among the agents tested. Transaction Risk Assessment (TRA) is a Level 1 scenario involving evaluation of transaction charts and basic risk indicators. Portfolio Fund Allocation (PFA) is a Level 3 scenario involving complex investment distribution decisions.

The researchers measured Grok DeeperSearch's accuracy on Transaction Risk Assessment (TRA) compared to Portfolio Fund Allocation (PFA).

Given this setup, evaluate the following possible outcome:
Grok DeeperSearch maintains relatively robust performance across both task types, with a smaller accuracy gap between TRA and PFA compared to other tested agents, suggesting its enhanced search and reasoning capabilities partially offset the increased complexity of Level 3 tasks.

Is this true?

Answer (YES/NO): YES